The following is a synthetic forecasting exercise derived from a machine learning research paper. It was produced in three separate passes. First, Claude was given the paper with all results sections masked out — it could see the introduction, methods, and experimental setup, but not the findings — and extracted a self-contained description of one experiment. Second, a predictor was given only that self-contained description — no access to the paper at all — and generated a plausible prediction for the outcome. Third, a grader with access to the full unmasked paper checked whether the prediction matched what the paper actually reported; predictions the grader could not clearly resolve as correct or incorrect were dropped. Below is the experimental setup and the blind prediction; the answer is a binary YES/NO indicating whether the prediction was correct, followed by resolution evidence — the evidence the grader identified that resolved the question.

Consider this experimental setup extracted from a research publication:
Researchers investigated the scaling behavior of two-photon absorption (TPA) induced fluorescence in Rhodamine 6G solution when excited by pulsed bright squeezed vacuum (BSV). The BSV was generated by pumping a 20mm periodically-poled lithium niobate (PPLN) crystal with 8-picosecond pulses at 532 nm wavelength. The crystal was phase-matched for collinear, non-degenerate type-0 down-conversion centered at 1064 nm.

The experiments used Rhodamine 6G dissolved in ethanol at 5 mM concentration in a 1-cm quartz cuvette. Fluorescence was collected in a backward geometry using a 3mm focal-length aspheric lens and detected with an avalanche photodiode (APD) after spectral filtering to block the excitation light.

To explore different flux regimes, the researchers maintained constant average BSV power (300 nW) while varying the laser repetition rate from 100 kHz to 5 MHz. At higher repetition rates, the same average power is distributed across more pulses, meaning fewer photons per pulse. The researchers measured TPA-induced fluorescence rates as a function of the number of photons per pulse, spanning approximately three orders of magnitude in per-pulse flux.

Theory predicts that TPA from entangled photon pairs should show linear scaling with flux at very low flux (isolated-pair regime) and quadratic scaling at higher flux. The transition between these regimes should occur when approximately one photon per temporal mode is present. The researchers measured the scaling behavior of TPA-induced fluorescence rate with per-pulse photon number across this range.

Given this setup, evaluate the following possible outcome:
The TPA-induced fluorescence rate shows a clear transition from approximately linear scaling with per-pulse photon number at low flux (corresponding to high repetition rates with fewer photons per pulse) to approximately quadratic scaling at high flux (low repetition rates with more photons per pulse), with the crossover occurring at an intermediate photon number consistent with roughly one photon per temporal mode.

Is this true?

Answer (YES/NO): NO